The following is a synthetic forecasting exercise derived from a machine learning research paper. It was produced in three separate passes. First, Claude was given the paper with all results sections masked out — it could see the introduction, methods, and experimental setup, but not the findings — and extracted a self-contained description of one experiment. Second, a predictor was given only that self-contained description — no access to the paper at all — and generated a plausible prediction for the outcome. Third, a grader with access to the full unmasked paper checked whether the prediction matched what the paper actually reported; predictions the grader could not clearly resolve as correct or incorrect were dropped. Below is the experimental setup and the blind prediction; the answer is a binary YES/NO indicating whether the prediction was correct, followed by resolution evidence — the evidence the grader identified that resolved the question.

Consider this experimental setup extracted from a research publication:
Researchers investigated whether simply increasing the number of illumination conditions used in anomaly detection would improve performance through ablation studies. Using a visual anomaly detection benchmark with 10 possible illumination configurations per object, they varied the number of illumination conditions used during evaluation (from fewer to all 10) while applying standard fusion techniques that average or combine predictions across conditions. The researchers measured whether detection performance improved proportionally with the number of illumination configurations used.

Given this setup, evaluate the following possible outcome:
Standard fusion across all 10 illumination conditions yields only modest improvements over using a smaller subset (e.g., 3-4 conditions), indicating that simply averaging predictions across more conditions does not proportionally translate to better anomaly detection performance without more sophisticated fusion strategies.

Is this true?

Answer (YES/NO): NO